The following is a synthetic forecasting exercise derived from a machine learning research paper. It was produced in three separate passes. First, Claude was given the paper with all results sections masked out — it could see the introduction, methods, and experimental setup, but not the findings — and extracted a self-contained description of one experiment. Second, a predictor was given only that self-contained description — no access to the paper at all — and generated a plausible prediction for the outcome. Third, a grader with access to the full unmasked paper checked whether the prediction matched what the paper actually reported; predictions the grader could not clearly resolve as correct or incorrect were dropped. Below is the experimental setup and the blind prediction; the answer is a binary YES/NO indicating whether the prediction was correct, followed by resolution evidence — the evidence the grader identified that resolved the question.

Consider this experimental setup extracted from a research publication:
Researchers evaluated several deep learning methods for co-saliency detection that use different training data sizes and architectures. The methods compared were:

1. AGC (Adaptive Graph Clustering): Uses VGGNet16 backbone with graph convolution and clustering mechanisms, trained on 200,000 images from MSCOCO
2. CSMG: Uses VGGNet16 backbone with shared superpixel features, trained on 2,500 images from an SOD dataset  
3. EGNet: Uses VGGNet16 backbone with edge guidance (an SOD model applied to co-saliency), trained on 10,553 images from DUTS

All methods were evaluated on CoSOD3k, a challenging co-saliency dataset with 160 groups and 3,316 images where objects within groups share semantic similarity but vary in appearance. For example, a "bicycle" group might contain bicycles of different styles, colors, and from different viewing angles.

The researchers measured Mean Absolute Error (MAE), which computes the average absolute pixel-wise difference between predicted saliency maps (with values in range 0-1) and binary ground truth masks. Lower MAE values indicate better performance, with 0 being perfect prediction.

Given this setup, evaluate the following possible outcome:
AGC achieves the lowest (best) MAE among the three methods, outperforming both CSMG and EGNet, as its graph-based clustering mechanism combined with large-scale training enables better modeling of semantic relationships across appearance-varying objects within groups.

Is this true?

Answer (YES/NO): YES